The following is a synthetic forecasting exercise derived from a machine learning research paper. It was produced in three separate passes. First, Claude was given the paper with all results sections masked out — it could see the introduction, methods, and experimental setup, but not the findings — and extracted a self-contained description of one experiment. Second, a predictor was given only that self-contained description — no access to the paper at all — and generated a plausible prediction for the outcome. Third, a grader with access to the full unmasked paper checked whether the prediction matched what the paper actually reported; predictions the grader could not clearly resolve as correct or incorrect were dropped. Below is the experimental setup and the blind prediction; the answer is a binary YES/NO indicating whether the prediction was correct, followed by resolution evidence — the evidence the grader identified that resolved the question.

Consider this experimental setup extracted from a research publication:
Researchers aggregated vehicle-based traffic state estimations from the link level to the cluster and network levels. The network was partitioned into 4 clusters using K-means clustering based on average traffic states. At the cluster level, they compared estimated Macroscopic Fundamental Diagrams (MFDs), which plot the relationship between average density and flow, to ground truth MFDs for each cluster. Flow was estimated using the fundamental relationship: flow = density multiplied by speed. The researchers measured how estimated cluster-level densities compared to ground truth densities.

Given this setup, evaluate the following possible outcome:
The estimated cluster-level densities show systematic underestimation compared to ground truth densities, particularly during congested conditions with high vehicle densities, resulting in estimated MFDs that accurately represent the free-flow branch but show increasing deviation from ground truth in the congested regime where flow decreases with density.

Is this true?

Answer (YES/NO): NO